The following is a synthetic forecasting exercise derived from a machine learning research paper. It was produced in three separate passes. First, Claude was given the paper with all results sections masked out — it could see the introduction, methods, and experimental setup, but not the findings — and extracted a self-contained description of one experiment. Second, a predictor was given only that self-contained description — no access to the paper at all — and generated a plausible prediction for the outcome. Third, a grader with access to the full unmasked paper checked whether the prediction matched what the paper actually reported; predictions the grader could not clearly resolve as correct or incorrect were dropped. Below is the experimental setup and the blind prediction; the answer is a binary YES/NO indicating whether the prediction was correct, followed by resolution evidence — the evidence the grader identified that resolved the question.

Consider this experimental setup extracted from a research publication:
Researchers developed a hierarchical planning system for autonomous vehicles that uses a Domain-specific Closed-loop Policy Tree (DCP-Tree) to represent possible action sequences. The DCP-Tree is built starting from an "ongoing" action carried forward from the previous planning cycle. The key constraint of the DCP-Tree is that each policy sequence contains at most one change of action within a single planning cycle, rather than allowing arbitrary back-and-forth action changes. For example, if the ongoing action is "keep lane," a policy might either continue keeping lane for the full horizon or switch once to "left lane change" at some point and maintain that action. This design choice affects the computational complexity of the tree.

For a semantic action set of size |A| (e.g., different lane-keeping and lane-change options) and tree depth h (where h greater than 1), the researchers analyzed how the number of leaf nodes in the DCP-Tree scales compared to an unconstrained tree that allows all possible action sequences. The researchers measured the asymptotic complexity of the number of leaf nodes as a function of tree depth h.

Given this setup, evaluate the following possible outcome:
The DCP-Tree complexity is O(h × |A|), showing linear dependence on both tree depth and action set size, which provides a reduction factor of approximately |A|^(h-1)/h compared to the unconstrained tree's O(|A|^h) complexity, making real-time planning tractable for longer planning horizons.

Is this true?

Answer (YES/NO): YES